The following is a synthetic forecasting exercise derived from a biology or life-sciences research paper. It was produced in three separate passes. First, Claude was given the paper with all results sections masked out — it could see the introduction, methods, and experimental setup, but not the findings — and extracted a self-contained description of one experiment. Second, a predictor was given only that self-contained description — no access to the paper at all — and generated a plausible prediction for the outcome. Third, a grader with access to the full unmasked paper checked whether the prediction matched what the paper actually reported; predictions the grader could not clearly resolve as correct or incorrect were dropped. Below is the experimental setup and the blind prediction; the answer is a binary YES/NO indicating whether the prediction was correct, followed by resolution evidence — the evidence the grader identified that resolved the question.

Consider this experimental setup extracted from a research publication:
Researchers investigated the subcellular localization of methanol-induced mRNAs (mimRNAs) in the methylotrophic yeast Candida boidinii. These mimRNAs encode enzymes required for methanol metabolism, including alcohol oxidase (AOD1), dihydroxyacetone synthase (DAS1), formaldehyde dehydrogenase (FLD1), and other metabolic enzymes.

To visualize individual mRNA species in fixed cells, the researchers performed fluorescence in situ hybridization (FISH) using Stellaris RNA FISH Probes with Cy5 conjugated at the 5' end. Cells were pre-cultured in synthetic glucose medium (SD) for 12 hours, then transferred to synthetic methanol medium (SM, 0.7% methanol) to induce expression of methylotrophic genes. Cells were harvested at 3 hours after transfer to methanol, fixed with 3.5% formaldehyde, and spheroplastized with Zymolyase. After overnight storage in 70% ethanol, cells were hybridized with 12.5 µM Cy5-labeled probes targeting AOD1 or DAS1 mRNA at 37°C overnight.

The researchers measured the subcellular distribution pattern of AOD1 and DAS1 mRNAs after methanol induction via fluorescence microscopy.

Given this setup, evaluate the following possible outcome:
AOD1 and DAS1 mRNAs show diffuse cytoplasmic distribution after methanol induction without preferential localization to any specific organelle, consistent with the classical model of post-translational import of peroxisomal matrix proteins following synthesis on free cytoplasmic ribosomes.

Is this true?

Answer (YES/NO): NO